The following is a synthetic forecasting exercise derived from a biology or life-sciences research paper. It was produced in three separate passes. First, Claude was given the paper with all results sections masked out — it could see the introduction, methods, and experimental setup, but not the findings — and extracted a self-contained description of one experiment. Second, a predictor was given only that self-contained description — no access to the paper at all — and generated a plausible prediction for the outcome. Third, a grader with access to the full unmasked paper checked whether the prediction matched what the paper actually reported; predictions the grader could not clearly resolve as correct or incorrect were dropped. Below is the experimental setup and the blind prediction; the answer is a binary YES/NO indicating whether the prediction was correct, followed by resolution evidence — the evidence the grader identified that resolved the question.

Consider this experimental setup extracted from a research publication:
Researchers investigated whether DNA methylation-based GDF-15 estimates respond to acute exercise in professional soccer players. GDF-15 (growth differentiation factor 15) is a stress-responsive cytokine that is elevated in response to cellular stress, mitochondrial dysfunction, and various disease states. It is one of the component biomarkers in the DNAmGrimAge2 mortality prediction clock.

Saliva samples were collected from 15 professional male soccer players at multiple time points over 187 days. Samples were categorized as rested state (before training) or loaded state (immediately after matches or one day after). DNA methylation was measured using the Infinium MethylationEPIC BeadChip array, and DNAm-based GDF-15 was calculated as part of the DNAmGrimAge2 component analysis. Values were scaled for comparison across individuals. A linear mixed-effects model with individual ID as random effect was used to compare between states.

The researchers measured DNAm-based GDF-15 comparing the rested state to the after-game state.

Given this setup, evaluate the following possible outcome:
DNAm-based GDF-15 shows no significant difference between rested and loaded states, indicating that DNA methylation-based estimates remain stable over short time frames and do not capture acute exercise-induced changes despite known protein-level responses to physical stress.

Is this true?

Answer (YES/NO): NO